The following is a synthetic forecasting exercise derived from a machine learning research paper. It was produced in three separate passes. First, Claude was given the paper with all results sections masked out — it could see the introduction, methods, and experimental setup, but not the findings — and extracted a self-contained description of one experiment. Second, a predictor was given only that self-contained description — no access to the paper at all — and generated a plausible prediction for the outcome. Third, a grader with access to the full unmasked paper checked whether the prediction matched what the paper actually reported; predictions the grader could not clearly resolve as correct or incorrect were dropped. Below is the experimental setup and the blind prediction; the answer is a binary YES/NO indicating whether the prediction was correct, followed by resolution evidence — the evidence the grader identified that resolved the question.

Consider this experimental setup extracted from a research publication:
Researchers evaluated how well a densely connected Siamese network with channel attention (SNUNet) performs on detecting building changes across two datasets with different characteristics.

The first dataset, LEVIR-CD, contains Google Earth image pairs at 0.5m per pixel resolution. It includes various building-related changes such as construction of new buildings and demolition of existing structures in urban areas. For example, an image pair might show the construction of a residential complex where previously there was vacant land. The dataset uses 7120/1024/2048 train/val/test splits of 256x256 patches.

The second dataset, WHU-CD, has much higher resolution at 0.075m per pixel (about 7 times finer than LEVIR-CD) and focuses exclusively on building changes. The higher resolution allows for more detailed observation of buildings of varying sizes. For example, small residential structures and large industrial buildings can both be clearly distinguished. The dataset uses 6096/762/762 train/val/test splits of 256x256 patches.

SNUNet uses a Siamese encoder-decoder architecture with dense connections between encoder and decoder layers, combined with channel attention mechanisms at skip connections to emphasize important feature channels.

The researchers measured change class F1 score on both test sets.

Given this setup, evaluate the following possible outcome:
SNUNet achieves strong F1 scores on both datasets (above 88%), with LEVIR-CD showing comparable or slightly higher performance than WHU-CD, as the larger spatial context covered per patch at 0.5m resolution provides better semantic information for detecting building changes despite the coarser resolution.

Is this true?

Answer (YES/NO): NO